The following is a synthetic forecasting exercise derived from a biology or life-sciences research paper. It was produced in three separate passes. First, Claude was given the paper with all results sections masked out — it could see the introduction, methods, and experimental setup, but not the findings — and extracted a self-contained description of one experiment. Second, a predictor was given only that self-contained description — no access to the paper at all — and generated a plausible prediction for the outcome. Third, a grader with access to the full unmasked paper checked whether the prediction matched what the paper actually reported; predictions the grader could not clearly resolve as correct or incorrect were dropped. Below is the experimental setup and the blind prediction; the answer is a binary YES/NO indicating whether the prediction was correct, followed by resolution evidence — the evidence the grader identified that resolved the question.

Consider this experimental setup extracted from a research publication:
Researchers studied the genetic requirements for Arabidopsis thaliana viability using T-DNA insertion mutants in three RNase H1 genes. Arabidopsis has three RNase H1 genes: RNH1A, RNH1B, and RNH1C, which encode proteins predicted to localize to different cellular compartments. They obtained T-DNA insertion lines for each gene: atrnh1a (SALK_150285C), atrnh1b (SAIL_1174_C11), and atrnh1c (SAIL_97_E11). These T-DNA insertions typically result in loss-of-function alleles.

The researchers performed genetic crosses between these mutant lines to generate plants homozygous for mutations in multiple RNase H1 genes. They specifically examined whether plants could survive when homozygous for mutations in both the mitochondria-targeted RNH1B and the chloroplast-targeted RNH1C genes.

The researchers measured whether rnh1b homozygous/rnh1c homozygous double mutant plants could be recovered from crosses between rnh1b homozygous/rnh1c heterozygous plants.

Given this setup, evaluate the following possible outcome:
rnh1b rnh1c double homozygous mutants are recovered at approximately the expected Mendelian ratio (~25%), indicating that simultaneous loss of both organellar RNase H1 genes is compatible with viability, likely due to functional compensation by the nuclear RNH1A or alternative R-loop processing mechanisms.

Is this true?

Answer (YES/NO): NO